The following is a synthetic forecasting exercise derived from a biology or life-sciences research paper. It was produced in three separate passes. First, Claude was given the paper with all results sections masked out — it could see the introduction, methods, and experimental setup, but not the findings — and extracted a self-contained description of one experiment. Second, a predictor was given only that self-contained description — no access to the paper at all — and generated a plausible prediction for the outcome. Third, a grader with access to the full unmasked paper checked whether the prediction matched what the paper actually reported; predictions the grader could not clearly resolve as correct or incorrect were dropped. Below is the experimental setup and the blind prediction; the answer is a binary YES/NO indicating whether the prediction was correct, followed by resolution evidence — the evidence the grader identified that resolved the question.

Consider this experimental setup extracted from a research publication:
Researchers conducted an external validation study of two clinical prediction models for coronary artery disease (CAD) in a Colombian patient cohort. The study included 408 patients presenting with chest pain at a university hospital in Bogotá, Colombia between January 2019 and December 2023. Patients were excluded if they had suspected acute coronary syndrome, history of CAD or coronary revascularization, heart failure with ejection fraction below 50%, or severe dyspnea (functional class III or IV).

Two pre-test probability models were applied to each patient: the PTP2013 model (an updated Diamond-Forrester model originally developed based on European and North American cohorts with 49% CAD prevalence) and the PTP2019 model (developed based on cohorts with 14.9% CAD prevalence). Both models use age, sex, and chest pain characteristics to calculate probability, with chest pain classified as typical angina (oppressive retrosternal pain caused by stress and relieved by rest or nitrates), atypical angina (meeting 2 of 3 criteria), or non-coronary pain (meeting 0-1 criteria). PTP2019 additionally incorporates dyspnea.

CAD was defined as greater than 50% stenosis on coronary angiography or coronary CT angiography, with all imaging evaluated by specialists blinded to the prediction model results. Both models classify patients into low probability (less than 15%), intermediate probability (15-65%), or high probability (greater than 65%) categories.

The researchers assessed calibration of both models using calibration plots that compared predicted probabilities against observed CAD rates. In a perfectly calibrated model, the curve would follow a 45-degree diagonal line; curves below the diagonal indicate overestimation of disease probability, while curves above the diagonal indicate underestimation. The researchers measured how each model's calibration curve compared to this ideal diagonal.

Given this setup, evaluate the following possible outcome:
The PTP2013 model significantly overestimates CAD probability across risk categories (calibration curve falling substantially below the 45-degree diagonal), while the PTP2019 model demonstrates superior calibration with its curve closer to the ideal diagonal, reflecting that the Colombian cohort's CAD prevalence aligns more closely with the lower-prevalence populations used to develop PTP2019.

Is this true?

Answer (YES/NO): NO